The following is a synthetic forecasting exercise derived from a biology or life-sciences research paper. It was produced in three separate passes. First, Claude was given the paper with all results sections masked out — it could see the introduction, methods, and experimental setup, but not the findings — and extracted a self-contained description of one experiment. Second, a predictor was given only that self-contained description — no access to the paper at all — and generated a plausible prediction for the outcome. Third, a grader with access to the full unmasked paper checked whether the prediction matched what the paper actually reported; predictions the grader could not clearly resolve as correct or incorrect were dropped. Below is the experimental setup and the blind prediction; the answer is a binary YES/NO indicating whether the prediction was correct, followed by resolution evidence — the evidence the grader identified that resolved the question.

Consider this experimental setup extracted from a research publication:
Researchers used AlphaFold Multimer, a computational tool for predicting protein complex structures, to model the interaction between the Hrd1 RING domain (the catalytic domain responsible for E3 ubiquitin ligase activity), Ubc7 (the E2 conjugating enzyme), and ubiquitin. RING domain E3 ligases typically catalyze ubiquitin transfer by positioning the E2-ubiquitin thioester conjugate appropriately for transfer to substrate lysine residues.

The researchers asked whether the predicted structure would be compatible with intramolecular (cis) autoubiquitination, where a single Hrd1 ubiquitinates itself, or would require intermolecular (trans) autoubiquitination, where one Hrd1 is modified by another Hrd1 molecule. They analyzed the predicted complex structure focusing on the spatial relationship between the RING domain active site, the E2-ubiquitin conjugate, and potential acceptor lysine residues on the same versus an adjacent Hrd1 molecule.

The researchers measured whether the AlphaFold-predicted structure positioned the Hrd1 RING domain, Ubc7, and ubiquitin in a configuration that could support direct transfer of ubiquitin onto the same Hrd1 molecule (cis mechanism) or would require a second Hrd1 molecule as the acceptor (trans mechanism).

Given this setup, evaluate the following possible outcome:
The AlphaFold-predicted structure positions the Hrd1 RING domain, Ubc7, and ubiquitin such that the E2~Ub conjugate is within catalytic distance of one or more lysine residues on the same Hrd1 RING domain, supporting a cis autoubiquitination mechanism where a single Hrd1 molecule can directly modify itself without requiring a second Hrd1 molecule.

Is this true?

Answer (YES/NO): NO